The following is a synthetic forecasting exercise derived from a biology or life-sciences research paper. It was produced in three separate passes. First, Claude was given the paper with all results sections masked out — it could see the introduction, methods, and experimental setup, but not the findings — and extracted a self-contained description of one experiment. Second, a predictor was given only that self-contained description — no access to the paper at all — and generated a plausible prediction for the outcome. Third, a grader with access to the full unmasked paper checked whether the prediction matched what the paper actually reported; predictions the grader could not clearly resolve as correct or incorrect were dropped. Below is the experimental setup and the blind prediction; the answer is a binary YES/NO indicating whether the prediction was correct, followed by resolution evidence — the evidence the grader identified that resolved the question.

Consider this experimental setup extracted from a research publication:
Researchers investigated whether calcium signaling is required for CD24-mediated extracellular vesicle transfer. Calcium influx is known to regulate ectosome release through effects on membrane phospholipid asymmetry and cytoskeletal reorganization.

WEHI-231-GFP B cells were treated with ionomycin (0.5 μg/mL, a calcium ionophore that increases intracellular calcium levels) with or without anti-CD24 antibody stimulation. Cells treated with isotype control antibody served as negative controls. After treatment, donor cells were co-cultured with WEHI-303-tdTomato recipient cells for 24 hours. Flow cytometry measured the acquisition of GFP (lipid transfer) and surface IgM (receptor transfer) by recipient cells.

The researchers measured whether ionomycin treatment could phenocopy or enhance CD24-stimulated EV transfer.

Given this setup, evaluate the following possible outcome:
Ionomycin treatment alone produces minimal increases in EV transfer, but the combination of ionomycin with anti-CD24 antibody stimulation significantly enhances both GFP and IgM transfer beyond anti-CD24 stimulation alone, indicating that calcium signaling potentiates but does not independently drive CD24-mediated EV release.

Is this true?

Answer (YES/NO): NO